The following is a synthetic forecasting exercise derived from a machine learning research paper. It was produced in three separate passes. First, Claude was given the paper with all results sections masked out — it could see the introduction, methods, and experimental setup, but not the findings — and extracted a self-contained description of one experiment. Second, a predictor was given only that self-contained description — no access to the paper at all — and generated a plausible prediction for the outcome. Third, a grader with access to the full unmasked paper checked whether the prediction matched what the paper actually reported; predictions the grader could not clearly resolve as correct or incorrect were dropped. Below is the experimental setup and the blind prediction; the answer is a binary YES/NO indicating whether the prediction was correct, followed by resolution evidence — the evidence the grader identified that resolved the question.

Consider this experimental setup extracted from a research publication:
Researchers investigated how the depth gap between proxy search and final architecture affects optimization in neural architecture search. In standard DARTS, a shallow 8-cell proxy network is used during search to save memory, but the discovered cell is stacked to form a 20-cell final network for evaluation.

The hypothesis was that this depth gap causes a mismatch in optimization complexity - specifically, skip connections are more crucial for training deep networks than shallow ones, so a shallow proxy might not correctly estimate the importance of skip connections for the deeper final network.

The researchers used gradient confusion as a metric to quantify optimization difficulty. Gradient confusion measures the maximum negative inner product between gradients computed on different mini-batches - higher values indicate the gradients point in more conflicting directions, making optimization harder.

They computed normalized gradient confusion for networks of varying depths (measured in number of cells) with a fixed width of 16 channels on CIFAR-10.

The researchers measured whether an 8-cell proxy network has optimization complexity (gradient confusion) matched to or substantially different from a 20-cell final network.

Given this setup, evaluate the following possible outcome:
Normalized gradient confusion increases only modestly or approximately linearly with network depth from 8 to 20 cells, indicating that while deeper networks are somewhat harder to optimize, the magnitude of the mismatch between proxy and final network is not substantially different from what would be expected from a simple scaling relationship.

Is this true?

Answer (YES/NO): NO